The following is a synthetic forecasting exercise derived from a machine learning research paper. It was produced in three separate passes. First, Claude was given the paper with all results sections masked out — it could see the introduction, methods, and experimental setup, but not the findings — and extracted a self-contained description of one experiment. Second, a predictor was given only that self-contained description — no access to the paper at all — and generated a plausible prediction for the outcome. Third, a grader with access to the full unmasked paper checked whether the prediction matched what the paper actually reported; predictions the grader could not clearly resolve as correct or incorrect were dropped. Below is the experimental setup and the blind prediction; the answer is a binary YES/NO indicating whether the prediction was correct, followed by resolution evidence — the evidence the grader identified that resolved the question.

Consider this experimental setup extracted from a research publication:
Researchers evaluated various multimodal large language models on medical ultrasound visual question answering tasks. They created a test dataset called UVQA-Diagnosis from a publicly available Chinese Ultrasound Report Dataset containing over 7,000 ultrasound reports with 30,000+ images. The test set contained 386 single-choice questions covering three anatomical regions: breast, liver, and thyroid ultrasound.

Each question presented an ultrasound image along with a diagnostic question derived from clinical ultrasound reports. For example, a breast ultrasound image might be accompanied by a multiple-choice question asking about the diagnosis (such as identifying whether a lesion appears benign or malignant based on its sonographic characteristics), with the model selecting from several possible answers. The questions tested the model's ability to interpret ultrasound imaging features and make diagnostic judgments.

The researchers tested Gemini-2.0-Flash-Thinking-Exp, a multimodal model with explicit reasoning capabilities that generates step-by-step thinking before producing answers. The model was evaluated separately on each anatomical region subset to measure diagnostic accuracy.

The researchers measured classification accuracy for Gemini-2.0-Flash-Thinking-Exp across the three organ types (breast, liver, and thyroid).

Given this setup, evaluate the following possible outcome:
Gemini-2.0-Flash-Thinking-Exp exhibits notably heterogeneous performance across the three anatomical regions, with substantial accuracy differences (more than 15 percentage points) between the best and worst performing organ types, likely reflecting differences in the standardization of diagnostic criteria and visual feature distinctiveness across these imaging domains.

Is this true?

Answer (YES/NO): NO